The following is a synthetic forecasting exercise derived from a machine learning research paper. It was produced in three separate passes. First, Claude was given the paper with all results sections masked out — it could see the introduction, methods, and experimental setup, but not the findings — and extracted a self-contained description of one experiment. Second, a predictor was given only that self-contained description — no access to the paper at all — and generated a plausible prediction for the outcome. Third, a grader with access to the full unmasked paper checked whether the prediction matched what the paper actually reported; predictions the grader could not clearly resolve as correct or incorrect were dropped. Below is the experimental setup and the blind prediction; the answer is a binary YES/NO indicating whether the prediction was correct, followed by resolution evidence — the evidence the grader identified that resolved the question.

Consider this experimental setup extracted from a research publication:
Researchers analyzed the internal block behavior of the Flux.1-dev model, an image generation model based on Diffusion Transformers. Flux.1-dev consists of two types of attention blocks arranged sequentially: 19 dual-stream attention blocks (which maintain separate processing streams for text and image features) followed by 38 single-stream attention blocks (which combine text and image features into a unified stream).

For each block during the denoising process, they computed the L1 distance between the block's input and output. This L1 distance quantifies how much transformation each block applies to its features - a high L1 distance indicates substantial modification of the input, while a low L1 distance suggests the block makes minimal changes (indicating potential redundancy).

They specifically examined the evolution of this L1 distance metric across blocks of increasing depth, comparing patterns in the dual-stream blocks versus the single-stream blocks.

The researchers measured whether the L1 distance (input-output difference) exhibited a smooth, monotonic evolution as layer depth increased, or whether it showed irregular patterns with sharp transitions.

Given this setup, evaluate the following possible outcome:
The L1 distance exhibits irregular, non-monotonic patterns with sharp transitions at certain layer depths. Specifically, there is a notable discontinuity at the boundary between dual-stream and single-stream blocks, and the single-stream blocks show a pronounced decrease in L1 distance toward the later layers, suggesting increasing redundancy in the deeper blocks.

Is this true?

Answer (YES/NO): NO